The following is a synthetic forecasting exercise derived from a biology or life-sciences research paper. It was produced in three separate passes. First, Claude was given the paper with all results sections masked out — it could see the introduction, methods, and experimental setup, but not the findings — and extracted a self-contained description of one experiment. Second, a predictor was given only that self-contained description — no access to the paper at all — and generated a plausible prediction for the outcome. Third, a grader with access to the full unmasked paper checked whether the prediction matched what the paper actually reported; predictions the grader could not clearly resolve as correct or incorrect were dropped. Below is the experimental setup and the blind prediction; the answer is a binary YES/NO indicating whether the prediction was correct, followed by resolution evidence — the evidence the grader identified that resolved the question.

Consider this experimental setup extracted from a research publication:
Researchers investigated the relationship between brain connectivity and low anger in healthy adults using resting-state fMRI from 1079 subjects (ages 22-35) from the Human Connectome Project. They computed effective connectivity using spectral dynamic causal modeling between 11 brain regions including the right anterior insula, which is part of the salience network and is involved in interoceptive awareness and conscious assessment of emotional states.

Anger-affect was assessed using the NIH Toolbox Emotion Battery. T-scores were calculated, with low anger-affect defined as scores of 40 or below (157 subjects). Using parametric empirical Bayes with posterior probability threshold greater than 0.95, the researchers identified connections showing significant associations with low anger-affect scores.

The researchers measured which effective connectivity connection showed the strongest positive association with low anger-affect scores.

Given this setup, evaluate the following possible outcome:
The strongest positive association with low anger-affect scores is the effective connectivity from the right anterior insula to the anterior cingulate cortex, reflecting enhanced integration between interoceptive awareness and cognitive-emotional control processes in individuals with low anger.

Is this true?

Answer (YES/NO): NO